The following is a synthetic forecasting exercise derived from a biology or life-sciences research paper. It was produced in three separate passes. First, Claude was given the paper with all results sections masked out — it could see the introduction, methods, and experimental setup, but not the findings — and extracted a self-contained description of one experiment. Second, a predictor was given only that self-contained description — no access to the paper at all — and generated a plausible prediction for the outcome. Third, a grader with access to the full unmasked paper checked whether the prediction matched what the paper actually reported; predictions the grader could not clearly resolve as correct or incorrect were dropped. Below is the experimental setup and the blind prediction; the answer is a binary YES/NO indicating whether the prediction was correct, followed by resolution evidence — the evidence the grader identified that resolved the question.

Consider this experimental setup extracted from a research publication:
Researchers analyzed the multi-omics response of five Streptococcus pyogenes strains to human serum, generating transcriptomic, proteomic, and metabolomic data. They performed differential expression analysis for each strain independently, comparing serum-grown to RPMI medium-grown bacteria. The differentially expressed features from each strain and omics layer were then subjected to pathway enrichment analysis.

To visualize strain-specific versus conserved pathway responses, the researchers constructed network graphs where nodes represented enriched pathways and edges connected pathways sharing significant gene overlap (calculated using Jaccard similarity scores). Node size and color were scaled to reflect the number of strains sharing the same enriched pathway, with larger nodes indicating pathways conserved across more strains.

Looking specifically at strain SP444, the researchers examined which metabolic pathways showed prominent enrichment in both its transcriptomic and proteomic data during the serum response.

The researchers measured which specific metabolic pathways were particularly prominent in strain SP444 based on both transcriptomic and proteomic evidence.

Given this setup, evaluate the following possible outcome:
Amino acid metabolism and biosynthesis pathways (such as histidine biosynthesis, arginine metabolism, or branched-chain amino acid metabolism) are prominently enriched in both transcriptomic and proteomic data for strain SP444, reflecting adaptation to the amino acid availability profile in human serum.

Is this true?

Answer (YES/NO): NO